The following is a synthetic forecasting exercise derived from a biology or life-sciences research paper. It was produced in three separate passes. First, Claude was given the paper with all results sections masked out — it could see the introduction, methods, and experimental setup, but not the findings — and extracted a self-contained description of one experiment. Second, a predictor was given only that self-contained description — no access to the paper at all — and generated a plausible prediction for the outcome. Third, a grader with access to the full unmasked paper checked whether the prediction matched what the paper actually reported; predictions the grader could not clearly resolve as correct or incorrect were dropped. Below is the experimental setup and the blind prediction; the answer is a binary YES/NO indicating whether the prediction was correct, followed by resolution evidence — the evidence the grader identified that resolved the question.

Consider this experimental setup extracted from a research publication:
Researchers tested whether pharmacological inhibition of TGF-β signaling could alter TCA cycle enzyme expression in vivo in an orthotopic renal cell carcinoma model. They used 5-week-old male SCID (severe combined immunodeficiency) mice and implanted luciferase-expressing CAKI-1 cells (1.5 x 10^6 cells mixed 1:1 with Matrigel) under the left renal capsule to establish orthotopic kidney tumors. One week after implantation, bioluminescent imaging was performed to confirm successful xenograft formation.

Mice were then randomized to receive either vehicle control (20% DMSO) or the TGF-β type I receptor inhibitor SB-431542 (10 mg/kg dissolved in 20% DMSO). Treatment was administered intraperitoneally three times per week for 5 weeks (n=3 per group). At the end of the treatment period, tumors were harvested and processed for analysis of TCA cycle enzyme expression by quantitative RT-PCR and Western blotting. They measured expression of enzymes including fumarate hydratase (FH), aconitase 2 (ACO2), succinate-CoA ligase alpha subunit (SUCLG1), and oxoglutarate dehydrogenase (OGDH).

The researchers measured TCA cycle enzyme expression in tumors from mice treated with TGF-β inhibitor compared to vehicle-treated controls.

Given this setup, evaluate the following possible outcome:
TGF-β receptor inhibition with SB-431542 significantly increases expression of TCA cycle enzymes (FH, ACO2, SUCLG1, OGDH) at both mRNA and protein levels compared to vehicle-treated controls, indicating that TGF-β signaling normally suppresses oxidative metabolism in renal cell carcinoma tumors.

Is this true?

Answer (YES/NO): YES